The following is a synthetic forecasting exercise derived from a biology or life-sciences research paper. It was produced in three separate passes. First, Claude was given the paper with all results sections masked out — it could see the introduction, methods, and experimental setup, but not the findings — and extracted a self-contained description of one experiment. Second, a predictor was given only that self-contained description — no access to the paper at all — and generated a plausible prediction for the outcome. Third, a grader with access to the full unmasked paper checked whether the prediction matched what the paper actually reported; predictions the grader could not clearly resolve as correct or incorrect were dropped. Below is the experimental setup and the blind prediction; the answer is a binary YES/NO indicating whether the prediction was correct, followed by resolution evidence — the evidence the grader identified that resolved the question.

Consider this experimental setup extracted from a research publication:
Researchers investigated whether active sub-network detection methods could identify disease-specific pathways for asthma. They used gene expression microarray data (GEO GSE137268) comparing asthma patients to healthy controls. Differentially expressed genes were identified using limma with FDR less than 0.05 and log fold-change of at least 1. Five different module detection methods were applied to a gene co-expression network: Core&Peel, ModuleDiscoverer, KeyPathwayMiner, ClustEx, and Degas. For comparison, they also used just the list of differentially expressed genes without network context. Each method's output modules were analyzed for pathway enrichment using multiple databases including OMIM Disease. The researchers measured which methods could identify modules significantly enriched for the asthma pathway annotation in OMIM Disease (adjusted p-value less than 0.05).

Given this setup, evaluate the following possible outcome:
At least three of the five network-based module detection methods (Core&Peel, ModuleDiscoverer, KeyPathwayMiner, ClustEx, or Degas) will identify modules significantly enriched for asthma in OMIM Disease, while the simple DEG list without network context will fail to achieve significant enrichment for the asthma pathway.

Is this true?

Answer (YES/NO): NO